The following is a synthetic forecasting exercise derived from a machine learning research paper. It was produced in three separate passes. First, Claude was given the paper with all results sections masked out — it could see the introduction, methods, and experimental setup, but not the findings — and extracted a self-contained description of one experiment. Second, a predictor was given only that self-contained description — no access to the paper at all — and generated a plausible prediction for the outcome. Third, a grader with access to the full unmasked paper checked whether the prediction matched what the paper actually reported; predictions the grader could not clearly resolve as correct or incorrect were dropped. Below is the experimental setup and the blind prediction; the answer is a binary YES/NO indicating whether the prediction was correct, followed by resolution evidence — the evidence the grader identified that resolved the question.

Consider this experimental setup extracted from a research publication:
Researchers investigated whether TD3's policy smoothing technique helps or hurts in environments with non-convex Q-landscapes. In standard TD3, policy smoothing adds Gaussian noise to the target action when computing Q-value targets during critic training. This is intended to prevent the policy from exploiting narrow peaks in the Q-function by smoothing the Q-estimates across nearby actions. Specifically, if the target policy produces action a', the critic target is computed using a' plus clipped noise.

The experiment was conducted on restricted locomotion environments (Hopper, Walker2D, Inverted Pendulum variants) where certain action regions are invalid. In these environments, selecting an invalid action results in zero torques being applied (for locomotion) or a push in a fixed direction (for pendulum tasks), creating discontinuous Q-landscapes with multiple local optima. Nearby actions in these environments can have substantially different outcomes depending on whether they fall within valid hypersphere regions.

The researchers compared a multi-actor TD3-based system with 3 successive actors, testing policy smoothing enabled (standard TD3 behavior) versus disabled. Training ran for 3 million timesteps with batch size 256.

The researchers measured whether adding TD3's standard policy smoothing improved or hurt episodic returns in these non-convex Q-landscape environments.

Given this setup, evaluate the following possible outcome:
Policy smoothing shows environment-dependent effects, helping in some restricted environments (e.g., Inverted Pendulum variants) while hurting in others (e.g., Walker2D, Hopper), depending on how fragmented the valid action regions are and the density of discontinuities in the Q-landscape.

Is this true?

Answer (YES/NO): NO